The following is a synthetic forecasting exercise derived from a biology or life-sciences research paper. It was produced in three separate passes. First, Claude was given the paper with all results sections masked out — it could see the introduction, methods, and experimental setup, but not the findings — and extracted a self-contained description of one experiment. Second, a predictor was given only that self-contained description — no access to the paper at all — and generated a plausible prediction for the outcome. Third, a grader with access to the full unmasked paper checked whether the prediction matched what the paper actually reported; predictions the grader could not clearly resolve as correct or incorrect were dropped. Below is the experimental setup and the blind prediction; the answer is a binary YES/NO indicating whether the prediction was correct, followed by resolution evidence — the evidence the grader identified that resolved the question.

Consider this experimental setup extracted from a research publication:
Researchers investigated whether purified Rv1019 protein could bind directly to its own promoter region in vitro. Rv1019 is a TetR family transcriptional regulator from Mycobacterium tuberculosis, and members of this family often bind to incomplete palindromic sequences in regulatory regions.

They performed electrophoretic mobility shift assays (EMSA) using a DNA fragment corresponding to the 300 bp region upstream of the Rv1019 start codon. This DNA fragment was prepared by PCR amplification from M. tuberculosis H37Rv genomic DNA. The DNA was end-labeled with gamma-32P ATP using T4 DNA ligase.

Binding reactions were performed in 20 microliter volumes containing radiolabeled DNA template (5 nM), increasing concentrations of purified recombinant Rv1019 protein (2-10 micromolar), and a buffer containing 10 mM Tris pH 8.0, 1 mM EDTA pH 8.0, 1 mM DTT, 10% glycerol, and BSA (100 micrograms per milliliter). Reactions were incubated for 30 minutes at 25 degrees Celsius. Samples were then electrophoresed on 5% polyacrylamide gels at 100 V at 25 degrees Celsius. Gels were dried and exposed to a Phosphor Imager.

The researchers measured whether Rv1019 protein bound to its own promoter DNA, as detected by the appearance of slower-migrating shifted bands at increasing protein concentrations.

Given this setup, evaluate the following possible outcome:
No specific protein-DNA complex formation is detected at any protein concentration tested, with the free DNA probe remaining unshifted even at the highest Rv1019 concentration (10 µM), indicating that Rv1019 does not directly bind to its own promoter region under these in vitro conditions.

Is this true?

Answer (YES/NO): NO